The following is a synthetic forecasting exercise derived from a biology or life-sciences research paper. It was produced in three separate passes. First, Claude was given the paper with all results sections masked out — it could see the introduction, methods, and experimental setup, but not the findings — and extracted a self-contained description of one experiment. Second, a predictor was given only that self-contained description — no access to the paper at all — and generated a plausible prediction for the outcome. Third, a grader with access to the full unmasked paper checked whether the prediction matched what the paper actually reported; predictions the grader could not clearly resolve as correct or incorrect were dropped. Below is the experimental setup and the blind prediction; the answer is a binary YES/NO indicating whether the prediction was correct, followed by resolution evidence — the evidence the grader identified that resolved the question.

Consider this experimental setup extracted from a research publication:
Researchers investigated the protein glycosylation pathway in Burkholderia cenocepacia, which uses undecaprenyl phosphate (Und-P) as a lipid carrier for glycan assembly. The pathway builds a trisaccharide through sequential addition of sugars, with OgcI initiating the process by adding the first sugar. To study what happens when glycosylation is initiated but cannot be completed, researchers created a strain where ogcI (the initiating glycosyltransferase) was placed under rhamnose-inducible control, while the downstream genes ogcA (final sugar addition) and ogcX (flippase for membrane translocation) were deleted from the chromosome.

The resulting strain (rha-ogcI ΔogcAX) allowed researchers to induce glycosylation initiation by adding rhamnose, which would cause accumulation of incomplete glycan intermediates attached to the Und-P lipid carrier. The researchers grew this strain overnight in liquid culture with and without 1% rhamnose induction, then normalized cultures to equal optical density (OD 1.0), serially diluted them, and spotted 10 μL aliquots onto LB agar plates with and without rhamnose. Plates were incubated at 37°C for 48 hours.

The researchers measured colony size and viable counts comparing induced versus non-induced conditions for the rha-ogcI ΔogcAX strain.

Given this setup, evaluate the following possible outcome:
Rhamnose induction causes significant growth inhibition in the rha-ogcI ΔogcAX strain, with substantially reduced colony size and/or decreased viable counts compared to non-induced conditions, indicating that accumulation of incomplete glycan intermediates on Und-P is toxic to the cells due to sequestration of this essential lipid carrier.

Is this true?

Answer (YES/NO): YES